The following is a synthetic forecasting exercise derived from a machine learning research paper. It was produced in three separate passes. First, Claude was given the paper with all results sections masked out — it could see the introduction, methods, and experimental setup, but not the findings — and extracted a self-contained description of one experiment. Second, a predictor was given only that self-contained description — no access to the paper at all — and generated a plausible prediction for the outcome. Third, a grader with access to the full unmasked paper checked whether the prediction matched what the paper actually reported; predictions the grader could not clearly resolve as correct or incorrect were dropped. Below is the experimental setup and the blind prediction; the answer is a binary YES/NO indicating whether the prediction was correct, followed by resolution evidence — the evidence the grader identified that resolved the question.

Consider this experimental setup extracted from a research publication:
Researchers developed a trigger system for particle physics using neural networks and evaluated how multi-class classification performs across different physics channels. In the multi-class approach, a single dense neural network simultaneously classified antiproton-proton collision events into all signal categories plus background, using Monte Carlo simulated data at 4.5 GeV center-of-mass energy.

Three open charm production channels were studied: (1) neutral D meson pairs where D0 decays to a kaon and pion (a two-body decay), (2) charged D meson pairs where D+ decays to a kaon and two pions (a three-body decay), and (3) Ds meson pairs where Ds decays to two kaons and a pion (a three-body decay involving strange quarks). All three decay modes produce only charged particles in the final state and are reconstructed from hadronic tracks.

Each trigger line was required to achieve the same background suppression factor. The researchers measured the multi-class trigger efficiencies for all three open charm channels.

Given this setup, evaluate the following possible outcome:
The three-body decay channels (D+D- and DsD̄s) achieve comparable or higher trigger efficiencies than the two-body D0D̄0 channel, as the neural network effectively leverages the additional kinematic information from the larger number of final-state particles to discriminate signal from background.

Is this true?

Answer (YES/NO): NO